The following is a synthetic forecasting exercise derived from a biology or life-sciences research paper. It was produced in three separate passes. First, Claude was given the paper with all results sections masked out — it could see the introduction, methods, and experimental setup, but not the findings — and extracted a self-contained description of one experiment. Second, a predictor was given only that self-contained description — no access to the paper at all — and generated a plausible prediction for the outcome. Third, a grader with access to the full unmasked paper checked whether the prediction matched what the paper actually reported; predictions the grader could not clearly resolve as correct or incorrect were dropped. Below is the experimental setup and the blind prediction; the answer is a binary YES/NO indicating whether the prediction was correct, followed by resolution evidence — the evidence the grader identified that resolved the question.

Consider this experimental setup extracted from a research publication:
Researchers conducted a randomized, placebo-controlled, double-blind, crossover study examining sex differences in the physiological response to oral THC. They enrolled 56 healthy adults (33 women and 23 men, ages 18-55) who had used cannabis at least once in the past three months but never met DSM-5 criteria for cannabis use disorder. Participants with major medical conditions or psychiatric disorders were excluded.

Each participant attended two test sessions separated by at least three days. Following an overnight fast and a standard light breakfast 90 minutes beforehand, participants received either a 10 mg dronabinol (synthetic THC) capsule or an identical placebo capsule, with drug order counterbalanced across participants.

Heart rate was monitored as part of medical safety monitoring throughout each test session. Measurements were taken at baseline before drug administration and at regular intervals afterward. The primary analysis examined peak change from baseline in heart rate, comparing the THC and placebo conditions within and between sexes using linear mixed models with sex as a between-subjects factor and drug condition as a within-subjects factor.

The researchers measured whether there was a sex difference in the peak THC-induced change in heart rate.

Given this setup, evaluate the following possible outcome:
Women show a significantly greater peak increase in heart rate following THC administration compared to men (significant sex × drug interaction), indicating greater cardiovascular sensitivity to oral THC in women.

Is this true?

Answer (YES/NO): NO